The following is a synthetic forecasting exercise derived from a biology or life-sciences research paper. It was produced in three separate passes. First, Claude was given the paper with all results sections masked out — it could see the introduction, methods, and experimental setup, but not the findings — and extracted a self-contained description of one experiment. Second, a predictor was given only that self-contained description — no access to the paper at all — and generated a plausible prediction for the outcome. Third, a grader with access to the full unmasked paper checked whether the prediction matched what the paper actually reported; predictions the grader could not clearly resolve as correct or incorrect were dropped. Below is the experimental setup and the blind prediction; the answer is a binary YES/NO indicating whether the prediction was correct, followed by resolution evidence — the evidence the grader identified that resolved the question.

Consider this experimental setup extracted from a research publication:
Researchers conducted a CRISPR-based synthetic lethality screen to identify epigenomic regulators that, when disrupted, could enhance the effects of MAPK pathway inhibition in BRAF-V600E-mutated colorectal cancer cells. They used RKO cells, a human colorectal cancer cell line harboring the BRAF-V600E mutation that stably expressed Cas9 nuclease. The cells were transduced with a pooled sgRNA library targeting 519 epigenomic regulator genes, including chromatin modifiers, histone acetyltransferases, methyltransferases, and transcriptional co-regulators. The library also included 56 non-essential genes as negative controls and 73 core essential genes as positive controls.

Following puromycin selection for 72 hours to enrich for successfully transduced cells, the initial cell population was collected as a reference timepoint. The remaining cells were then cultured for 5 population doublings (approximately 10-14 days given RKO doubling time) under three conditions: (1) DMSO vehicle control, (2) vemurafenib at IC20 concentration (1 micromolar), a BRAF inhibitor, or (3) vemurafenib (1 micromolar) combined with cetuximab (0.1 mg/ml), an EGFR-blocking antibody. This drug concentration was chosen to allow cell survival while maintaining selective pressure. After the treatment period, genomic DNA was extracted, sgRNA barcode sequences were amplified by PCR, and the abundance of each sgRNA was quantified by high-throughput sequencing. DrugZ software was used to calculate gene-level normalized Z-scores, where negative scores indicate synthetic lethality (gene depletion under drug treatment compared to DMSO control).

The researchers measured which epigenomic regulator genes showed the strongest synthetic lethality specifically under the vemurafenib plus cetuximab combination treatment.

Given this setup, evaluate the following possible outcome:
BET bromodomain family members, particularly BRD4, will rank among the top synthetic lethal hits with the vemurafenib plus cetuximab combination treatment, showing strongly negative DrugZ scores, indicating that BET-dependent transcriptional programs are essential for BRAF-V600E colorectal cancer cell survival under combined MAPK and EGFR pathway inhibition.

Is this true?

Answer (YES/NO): NO